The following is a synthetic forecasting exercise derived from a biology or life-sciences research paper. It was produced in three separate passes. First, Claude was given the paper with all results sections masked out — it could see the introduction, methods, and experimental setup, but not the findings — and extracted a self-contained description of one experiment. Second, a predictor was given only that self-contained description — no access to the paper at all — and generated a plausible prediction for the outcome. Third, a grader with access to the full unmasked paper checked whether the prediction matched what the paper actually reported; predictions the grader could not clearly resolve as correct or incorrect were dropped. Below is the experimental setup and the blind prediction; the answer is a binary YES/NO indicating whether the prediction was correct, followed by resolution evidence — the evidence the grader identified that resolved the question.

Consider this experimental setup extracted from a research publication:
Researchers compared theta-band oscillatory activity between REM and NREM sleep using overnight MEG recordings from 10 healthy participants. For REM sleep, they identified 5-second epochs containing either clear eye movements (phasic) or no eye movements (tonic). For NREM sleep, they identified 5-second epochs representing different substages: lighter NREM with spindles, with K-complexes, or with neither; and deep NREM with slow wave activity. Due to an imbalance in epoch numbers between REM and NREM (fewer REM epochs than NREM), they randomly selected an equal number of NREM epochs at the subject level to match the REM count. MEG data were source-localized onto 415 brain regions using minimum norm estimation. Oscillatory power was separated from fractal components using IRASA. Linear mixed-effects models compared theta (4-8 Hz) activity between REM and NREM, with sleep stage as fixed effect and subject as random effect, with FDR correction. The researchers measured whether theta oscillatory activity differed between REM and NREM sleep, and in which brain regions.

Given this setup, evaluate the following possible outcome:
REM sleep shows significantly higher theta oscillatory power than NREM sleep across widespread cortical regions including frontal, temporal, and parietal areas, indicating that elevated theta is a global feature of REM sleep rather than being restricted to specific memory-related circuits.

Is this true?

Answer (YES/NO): NO